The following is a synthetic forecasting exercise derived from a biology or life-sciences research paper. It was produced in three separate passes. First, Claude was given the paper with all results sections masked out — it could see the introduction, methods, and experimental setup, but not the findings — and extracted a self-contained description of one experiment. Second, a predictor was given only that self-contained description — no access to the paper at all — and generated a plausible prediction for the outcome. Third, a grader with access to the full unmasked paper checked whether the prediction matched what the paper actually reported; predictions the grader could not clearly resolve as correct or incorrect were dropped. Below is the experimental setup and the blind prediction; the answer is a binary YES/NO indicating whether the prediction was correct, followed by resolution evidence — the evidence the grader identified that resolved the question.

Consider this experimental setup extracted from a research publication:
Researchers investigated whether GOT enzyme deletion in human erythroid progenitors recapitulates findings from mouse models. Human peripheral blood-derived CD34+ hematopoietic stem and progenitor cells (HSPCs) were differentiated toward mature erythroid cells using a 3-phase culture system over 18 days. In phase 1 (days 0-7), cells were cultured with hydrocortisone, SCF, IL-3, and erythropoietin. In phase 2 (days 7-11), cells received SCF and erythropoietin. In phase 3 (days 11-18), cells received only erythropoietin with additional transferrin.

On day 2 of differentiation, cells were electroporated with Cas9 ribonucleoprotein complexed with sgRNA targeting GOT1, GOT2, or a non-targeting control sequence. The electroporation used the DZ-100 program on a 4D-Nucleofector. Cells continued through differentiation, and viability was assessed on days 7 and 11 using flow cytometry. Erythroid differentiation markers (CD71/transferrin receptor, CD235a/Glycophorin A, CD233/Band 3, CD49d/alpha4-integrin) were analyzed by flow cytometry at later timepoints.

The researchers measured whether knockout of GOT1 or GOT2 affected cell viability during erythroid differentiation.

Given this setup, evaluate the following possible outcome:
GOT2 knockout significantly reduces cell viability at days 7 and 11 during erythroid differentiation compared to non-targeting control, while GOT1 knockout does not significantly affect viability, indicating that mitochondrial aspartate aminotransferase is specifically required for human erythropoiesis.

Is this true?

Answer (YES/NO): NO